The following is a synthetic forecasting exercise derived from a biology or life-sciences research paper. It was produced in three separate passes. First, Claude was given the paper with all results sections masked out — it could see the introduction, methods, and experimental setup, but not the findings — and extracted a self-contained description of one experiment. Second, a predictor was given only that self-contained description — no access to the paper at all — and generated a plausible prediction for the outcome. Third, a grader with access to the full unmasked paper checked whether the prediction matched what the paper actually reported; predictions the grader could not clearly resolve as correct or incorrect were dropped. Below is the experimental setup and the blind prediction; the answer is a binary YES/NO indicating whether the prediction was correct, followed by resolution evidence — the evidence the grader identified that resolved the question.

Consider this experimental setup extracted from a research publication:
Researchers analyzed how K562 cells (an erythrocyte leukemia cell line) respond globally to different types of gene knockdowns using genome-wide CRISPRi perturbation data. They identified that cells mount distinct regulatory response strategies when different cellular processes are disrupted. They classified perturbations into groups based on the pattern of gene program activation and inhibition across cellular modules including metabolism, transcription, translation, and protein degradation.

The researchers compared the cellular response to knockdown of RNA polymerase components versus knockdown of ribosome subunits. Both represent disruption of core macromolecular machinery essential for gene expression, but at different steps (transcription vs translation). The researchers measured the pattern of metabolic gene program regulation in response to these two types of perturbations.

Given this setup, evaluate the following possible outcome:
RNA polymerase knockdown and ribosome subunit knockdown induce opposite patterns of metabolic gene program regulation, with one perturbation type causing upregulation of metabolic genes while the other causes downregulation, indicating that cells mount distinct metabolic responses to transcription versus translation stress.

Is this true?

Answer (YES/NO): NO